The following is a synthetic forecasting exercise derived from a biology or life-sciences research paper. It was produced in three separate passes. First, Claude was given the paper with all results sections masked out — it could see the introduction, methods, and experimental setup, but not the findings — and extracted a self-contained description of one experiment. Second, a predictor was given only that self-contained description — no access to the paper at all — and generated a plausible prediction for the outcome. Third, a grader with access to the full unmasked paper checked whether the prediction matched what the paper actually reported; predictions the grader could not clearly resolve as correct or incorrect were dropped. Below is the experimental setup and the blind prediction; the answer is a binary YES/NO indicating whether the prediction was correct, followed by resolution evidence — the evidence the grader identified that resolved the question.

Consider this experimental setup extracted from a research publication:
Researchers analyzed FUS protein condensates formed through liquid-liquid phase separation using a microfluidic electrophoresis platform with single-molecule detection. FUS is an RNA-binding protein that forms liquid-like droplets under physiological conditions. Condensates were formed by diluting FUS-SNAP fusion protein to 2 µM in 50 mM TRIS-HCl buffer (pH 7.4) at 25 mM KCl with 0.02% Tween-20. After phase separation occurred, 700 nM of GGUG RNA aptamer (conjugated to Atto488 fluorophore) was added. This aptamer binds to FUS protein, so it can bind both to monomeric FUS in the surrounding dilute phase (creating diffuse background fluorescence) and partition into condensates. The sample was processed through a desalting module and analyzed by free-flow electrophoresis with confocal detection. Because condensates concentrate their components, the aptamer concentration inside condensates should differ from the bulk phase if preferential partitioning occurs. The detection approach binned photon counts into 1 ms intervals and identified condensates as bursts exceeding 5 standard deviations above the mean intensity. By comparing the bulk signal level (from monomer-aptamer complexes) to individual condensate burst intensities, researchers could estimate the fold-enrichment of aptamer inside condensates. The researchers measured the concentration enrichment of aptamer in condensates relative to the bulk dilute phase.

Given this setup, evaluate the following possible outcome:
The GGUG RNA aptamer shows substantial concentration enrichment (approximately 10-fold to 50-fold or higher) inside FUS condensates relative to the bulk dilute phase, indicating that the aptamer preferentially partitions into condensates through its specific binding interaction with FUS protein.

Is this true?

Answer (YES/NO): NO